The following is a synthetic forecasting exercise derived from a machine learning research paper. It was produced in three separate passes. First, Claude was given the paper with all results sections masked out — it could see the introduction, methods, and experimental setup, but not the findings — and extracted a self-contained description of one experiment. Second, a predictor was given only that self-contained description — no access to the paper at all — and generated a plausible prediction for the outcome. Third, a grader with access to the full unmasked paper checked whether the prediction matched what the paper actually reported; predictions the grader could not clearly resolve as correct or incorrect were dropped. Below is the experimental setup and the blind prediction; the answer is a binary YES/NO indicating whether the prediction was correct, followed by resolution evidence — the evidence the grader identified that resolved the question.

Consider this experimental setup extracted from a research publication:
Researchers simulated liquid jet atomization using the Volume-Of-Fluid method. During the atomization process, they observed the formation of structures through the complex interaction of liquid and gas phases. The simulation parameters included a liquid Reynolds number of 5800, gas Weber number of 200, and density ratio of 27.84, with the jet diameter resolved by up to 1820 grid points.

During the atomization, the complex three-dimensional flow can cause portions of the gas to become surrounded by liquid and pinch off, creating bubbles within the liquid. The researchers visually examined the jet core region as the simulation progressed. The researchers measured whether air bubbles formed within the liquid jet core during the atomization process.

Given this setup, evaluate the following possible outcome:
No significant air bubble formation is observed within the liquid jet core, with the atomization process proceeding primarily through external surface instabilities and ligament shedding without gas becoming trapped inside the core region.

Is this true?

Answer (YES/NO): NO